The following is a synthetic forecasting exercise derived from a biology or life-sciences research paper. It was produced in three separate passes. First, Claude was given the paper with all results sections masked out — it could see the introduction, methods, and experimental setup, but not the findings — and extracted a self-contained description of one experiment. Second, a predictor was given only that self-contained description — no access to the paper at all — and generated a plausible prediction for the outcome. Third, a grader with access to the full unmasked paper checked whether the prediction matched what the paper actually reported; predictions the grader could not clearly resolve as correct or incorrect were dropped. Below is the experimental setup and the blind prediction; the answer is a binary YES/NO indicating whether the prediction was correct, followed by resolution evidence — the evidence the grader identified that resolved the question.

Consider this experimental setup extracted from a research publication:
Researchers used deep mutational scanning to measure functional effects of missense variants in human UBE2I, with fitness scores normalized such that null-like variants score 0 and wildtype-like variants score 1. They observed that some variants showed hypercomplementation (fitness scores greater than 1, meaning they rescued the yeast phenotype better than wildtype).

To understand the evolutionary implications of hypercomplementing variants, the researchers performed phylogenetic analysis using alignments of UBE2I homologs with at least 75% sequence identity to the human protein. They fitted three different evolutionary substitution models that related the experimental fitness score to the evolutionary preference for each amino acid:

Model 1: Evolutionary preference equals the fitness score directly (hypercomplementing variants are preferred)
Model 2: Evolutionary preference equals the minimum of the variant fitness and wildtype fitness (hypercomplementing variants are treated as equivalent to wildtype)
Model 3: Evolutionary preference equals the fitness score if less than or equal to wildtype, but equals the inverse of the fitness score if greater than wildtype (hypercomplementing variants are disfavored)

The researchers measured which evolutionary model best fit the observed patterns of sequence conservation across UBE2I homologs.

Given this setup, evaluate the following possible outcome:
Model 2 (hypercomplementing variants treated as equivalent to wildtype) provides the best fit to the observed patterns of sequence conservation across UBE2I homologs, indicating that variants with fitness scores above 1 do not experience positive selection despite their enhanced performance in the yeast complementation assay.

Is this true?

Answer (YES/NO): NO